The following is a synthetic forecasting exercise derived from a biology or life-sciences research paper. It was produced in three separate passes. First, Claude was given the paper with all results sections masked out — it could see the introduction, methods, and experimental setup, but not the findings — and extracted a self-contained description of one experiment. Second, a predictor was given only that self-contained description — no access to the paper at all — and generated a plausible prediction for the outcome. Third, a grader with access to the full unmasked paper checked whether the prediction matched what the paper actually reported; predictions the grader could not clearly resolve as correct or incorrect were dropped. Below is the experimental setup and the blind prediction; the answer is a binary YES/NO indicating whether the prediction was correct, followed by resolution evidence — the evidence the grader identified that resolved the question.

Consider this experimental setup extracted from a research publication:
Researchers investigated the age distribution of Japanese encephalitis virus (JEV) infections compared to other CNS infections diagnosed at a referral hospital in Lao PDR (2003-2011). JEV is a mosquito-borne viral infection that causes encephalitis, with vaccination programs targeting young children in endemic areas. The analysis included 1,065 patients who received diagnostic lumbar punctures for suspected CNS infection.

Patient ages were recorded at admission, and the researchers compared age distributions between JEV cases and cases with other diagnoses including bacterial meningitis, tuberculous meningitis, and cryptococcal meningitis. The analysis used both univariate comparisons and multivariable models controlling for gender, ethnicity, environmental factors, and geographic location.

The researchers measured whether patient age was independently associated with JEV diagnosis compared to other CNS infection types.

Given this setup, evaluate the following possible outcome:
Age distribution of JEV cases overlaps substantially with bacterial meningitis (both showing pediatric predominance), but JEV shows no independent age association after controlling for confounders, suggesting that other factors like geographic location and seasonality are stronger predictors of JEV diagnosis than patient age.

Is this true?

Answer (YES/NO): NO